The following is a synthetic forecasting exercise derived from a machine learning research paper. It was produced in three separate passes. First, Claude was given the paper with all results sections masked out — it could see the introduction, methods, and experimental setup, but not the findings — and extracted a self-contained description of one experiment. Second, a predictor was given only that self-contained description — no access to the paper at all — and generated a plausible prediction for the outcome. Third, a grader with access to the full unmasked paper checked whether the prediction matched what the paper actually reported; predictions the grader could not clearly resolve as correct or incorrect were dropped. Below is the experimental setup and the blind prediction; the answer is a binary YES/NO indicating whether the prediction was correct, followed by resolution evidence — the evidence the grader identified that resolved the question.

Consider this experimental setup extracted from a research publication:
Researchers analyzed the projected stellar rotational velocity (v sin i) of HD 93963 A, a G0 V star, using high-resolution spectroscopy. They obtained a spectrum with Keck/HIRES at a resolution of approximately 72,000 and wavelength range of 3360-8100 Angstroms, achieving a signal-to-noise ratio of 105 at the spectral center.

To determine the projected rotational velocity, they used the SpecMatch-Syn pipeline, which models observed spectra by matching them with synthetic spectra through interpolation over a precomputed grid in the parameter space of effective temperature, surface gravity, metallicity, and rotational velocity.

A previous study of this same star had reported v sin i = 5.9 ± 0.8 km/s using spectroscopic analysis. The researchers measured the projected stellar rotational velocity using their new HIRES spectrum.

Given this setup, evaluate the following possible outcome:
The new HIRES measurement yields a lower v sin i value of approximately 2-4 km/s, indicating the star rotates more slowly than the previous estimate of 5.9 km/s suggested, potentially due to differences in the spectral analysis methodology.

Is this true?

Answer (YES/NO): YES